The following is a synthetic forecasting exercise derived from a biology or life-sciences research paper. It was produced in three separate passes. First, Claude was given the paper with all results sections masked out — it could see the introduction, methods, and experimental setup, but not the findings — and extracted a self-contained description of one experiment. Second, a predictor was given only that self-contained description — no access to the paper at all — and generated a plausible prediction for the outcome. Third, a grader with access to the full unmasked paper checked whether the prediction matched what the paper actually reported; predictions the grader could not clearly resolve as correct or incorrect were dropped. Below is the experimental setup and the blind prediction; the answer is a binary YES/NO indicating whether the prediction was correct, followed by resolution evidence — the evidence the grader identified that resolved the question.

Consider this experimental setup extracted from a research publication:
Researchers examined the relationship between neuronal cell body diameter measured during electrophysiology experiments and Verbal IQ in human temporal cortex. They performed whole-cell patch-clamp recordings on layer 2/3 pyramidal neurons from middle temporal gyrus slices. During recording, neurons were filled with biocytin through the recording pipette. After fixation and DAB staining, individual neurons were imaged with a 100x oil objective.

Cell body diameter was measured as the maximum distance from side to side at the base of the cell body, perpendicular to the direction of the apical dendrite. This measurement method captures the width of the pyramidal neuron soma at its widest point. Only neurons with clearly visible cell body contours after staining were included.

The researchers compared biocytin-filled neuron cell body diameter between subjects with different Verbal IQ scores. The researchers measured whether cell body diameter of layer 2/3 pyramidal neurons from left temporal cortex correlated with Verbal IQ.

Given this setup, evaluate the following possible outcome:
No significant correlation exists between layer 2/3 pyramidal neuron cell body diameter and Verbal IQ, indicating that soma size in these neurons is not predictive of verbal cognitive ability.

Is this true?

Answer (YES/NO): NO